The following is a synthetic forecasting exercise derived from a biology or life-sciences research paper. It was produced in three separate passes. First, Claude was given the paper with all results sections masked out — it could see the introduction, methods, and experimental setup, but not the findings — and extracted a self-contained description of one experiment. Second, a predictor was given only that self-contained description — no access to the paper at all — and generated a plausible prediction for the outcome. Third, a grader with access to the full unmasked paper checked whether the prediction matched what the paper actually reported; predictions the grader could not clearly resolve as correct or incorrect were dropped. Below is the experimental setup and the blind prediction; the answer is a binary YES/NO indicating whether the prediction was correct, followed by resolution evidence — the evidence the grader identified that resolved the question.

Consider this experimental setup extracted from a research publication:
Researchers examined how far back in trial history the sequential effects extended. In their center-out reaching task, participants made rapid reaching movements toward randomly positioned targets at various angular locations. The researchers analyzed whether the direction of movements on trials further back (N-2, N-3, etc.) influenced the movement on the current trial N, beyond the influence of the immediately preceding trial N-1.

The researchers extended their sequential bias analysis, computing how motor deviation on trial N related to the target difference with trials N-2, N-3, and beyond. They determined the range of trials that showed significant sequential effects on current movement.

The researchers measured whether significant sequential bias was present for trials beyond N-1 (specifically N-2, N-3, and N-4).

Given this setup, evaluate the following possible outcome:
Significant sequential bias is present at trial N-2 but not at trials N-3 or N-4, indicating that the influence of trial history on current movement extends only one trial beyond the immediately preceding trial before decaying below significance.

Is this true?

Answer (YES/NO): YES